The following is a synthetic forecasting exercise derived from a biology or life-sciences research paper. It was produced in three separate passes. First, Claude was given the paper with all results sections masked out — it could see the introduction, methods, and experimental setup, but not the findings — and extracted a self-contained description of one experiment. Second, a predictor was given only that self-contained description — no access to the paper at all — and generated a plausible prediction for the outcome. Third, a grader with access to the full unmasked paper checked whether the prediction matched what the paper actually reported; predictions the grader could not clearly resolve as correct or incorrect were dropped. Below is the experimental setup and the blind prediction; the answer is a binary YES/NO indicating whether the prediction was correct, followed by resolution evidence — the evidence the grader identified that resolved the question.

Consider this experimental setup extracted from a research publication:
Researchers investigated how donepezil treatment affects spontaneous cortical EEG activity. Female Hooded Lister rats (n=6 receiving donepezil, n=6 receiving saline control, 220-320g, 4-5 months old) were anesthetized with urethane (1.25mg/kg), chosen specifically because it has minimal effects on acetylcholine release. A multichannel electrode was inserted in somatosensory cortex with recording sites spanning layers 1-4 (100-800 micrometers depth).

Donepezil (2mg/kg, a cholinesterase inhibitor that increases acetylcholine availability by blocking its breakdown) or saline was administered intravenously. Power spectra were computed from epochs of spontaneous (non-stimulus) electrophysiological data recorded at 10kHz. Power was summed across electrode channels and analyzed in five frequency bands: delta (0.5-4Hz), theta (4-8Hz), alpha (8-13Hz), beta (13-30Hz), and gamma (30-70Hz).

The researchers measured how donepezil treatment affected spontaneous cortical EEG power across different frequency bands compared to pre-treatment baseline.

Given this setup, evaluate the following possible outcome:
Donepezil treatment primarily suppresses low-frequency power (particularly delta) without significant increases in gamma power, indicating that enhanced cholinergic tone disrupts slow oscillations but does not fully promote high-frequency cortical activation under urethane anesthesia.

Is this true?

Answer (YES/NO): NO